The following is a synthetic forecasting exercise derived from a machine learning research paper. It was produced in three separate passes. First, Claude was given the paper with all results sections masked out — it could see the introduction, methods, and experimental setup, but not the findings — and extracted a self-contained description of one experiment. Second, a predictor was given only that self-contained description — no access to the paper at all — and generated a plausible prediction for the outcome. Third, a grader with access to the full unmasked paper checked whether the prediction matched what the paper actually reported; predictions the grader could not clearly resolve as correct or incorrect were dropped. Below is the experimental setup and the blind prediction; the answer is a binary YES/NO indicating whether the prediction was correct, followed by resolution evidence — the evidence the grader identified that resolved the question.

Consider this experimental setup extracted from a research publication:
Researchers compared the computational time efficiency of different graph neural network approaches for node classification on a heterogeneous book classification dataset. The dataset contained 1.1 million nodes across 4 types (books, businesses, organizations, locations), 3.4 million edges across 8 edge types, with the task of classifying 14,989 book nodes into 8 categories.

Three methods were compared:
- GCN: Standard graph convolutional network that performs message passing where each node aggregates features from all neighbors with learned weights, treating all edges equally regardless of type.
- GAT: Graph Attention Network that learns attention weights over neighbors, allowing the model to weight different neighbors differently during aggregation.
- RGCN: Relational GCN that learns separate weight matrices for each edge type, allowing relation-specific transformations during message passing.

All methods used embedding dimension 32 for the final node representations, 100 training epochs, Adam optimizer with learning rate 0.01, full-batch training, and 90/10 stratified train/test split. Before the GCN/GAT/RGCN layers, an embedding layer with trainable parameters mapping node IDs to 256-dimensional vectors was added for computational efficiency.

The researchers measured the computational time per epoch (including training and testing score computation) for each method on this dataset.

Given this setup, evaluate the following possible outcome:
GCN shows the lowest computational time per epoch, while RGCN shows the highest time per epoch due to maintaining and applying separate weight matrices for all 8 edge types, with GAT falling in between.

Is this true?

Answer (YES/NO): YES